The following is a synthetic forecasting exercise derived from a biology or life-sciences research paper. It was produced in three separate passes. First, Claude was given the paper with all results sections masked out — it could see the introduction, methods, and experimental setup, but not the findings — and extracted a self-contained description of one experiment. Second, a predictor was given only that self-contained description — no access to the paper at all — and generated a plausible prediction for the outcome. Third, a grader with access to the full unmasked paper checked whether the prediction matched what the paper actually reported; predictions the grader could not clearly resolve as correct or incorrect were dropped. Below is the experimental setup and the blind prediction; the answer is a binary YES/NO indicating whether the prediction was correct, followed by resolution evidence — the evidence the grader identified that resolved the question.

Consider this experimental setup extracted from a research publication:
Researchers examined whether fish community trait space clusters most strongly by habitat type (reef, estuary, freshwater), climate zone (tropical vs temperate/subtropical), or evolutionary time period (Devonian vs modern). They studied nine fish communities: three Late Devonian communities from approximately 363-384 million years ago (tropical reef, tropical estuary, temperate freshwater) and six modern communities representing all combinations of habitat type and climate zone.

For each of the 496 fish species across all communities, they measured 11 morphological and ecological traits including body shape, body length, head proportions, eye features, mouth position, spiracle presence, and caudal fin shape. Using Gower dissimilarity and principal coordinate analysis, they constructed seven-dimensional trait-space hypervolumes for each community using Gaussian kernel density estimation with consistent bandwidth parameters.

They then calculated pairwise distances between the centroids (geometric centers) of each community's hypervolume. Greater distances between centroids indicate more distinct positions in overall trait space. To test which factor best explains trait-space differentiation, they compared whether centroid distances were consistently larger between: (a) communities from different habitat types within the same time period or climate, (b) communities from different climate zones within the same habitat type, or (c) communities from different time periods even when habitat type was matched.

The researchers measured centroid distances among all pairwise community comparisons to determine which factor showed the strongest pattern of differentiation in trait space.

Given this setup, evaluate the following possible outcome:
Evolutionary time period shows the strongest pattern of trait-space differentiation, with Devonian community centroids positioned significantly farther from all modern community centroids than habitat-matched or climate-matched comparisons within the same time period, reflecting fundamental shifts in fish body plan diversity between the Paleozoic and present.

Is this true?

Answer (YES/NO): YES